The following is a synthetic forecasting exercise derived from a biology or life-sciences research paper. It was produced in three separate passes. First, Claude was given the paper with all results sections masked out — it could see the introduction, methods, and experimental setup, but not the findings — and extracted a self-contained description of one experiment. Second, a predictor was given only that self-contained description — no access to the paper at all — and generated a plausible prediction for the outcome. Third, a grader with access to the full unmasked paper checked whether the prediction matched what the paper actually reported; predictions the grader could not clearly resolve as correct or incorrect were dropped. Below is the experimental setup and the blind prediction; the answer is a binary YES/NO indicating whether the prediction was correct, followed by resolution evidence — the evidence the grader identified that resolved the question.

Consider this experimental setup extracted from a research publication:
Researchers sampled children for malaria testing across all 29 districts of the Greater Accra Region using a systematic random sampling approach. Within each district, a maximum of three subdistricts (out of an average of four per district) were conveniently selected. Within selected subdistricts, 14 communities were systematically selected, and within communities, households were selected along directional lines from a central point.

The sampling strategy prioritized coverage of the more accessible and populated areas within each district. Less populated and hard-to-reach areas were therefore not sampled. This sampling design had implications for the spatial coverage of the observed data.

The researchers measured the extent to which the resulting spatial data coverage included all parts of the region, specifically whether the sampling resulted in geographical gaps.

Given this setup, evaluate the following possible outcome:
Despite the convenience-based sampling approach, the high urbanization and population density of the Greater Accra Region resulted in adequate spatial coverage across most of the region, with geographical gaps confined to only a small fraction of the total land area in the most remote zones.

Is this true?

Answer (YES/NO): NO